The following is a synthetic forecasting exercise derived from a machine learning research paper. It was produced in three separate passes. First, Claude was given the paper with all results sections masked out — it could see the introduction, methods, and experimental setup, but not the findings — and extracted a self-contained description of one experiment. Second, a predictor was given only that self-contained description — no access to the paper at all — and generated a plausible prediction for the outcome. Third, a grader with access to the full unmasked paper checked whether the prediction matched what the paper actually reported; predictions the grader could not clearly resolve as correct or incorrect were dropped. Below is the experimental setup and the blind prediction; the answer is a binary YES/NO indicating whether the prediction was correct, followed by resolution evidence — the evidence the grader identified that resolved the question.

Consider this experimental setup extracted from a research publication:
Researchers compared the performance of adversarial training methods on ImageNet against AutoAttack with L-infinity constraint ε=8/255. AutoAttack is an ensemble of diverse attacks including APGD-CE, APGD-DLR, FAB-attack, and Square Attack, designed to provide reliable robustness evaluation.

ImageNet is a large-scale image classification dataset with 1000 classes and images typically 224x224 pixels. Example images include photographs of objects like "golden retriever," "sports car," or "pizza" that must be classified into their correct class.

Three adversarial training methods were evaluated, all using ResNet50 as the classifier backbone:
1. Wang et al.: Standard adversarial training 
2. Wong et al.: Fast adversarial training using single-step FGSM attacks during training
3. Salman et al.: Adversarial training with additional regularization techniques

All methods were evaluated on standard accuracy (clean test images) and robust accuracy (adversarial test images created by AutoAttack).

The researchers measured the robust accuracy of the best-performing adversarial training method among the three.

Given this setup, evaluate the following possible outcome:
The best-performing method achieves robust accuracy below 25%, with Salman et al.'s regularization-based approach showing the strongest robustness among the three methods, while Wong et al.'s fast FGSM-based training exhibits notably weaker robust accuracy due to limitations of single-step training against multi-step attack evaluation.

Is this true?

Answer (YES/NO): NO